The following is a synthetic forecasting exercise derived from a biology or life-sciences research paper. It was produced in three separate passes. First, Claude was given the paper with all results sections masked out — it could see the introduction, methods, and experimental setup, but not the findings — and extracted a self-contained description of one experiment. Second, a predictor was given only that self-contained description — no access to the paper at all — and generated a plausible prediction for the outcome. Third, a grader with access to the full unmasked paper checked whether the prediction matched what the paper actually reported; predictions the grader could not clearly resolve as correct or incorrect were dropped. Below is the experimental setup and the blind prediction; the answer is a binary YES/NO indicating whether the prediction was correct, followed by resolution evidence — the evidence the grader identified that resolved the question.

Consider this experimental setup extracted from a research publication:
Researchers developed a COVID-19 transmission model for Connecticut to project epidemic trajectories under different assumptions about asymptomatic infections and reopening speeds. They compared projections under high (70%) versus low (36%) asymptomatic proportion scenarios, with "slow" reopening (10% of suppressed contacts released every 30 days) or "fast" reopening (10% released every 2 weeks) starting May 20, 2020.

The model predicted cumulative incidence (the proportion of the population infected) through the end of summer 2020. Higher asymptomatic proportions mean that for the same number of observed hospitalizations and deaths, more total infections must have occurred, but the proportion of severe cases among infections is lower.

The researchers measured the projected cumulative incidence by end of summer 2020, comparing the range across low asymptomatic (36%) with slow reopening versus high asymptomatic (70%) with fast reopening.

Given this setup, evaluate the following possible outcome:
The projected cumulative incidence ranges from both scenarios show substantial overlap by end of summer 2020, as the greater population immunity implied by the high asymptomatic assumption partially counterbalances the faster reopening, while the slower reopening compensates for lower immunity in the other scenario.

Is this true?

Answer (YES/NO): NO